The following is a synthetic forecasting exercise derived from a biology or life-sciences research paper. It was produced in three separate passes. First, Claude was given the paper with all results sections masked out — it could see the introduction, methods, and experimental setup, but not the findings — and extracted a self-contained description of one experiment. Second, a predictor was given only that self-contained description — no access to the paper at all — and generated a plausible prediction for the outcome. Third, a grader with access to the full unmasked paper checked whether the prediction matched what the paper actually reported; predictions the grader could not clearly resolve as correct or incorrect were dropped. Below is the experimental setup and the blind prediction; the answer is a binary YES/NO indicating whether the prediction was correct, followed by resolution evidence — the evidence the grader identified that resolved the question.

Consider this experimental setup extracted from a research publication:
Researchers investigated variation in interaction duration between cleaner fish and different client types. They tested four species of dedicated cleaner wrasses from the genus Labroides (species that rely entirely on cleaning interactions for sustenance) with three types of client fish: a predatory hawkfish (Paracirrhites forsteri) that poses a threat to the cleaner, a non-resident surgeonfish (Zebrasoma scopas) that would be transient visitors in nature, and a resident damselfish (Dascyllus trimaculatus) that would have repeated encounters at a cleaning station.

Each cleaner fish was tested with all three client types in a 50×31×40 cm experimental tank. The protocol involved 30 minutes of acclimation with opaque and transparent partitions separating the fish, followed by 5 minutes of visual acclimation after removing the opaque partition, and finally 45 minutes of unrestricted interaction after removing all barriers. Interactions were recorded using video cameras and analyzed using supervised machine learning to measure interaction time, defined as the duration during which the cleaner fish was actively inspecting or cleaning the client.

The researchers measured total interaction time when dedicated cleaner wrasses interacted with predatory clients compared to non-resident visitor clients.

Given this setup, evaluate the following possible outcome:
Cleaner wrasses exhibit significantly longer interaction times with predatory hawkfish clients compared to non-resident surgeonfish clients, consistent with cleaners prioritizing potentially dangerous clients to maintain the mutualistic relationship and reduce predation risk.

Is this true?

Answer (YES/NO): NO